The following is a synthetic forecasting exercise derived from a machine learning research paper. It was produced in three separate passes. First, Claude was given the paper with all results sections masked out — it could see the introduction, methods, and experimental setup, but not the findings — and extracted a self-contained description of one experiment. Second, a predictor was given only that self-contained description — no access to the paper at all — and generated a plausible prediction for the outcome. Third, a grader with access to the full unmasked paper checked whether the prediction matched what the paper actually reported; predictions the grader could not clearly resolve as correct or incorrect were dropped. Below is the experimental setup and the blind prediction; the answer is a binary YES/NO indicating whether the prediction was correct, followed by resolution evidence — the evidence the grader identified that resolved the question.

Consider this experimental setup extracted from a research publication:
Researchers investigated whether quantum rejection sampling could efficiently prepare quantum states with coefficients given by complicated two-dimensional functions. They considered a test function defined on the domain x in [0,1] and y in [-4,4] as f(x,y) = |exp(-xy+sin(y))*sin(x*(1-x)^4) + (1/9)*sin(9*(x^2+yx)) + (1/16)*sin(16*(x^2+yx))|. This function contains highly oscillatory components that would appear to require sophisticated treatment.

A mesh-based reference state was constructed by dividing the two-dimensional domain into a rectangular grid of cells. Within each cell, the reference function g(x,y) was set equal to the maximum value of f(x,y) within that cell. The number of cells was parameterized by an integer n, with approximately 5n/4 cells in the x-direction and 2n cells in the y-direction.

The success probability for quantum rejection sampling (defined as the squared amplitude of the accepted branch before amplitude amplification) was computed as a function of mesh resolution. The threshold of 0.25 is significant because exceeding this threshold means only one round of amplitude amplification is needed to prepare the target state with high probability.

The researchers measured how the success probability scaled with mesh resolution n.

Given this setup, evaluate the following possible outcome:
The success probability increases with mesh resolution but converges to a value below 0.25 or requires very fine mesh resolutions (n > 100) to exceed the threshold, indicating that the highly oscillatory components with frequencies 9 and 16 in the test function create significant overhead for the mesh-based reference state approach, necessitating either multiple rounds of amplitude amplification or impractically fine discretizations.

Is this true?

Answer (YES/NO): NO